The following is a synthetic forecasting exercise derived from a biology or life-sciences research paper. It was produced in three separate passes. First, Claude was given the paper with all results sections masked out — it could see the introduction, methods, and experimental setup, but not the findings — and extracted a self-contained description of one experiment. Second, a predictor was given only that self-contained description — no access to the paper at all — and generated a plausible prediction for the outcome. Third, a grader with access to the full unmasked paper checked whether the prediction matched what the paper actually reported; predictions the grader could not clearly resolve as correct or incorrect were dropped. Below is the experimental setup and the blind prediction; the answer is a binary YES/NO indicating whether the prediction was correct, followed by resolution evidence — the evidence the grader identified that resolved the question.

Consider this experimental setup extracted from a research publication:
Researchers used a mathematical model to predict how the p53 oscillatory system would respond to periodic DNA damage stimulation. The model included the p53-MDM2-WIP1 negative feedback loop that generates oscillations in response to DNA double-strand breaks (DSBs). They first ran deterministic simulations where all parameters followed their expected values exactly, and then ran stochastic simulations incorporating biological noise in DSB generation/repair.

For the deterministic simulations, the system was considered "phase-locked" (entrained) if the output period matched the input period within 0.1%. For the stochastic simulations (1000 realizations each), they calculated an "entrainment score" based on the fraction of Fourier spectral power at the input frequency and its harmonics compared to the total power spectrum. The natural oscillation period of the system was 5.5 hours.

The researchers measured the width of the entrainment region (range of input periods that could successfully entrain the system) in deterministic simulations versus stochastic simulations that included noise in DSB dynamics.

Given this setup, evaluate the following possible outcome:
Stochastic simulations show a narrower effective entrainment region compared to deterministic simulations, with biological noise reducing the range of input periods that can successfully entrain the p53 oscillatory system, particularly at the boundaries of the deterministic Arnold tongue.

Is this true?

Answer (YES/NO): NO